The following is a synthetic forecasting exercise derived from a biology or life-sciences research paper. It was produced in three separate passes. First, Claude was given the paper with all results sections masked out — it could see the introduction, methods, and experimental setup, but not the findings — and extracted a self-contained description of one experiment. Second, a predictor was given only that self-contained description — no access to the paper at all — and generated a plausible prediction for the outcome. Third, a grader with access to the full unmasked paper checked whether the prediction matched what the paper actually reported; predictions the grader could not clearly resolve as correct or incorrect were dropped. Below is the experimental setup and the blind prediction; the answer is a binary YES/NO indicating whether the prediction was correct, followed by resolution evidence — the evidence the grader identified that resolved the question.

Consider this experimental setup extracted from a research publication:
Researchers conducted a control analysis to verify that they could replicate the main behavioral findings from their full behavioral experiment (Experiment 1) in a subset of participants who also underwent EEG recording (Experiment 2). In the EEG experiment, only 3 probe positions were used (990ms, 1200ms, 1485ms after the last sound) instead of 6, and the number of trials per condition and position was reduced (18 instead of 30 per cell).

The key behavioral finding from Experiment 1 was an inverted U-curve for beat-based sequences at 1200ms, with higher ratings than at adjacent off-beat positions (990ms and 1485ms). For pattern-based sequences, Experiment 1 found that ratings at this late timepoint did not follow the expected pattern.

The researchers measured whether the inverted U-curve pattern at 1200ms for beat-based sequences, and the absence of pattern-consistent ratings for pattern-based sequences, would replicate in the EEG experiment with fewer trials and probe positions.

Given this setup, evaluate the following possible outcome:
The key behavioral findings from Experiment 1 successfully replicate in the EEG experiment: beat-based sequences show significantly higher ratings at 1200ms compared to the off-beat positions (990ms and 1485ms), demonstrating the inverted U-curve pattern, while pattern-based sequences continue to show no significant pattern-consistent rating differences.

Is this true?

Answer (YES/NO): NO